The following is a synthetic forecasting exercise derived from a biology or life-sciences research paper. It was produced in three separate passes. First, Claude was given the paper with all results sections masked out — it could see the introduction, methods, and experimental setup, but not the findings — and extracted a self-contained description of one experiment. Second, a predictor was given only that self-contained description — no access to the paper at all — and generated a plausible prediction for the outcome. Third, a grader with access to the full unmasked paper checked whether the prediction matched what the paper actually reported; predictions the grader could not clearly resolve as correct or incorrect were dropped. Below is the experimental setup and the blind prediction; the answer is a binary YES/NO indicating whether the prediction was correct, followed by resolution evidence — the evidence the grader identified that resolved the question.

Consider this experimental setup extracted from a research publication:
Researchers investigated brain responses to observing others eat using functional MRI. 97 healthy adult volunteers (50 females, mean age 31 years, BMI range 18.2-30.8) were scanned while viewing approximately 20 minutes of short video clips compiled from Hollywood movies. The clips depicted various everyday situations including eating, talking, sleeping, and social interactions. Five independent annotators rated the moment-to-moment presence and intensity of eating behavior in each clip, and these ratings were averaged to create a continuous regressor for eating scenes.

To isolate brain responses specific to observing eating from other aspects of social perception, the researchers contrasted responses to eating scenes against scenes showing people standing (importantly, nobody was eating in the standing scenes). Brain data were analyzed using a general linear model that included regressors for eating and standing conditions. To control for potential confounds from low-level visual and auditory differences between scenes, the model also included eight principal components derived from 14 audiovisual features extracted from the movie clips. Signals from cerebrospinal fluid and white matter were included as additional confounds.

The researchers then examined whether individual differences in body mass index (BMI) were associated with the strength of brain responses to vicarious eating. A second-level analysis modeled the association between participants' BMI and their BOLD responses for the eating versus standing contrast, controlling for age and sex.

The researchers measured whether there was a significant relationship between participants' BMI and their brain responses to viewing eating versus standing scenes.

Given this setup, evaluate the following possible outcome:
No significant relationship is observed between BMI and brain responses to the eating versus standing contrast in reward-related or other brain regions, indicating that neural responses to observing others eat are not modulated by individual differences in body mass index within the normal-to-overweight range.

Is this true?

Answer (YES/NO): NO